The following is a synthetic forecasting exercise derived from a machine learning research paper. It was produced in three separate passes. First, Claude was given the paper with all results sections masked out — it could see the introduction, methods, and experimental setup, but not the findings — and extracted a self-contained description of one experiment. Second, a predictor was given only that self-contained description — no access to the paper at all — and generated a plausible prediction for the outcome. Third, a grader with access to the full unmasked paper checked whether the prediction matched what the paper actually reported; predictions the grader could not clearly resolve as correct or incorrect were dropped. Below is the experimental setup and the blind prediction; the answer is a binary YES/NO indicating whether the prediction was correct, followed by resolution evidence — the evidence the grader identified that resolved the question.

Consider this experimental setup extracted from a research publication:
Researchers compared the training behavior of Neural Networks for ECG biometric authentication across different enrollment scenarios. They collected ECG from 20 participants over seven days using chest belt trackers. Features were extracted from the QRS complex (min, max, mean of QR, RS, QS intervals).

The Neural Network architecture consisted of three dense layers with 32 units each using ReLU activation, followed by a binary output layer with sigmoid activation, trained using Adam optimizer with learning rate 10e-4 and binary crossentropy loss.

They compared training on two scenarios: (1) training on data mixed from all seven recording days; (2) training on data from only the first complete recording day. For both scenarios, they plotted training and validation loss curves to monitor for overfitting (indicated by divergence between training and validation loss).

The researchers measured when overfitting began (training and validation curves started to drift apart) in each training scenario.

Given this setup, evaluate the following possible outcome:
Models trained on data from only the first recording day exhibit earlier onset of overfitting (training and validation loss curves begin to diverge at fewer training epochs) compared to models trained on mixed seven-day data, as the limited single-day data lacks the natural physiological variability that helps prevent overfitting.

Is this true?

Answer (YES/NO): YES